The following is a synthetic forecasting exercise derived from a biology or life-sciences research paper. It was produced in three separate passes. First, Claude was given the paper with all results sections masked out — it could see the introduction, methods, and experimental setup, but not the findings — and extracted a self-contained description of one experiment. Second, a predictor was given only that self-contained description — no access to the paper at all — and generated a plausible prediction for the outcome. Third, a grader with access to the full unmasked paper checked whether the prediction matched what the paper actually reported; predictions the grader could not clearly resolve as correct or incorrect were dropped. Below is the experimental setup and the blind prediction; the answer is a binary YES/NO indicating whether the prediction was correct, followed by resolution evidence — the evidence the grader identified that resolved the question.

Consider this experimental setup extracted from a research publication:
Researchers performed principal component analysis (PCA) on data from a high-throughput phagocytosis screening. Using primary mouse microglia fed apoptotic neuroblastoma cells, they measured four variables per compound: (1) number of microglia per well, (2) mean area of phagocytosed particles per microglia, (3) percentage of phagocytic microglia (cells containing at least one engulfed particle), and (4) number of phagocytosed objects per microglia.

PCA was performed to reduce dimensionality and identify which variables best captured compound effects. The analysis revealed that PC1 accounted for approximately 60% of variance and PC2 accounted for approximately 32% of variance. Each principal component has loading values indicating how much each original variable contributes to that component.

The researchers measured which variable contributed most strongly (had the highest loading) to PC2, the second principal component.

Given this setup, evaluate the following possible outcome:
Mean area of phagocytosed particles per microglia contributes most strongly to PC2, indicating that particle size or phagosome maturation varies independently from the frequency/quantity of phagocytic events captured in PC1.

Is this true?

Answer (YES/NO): NO